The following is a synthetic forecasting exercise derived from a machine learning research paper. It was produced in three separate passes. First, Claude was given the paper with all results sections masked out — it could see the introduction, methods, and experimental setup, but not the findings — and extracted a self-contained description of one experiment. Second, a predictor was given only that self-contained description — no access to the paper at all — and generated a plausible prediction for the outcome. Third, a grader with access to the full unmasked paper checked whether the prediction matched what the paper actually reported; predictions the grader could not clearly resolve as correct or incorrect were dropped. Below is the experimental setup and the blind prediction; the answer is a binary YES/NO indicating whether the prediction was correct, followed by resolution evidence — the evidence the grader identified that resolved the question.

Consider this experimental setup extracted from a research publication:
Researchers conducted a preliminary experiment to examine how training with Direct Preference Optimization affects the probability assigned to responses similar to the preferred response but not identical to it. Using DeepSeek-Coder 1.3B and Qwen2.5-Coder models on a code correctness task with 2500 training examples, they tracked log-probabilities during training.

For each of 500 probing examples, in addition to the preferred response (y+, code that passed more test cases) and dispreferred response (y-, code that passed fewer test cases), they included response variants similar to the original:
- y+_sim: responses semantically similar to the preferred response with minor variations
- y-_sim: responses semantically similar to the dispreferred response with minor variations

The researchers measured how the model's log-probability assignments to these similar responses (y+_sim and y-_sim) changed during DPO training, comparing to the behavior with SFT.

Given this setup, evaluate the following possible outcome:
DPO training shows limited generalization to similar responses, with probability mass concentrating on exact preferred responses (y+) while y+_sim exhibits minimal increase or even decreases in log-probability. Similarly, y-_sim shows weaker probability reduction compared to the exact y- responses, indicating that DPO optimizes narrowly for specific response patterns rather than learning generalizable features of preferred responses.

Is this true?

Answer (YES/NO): NO